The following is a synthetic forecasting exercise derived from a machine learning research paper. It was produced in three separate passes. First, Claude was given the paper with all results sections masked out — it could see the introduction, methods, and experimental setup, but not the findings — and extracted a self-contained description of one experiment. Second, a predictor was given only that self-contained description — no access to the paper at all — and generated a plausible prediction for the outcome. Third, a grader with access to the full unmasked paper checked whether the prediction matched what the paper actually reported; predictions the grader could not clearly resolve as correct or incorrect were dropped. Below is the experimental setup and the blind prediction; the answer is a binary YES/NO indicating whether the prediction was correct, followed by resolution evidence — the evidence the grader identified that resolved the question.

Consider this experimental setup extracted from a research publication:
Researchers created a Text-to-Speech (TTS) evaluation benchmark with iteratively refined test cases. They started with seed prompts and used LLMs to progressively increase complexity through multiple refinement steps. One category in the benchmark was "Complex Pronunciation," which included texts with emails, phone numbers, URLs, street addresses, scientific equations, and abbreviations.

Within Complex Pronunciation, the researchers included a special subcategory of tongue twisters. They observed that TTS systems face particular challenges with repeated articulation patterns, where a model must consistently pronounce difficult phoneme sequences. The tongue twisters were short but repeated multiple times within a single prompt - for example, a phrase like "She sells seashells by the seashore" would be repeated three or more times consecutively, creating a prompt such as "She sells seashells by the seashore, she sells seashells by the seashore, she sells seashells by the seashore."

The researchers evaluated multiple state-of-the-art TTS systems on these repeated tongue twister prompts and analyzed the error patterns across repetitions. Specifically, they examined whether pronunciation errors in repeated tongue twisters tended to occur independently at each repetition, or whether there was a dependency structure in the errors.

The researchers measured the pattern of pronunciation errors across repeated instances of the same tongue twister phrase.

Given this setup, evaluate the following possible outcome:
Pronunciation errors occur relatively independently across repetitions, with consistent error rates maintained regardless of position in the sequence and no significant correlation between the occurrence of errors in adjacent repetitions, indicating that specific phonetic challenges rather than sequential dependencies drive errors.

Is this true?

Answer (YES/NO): NO